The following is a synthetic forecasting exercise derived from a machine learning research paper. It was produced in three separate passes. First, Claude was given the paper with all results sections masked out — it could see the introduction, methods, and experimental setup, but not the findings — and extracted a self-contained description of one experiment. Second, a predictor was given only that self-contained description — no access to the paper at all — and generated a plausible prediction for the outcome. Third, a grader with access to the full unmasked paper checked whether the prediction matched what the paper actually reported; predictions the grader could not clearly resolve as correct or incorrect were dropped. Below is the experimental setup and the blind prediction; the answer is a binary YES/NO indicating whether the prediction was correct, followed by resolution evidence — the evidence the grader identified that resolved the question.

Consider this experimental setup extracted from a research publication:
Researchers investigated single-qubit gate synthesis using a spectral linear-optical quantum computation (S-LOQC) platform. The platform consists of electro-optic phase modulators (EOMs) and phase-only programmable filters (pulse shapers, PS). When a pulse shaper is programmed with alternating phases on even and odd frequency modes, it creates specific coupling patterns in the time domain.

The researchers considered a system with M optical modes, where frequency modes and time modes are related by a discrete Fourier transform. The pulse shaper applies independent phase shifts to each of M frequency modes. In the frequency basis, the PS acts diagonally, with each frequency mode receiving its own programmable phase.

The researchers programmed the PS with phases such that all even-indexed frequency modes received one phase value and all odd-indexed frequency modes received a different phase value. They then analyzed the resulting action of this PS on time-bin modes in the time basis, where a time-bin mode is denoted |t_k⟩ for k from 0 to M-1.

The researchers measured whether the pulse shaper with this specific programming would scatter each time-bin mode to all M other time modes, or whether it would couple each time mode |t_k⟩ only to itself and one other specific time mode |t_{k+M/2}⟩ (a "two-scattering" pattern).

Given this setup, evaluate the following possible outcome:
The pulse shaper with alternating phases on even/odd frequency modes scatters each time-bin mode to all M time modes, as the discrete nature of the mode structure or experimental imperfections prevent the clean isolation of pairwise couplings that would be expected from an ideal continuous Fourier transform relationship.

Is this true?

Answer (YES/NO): NO